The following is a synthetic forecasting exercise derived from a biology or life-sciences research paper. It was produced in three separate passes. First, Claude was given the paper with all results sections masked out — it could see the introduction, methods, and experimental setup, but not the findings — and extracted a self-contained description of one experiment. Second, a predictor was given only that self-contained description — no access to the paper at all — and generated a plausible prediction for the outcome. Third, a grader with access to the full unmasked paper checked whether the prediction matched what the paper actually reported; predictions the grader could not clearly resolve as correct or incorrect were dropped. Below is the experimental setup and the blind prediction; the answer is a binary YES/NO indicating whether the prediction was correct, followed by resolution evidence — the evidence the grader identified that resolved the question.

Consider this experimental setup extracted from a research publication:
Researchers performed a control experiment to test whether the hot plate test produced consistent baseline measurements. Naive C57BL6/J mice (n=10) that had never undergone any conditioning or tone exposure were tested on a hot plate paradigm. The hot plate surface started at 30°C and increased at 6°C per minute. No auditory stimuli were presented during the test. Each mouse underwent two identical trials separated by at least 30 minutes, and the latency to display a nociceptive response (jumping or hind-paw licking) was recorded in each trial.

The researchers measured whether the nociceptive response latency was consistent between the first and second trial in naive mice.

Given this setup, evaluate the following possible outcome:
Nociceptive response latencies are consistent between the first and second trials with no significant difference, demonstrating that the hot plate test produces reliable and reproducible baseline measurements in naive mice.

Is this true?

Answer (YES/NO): YES